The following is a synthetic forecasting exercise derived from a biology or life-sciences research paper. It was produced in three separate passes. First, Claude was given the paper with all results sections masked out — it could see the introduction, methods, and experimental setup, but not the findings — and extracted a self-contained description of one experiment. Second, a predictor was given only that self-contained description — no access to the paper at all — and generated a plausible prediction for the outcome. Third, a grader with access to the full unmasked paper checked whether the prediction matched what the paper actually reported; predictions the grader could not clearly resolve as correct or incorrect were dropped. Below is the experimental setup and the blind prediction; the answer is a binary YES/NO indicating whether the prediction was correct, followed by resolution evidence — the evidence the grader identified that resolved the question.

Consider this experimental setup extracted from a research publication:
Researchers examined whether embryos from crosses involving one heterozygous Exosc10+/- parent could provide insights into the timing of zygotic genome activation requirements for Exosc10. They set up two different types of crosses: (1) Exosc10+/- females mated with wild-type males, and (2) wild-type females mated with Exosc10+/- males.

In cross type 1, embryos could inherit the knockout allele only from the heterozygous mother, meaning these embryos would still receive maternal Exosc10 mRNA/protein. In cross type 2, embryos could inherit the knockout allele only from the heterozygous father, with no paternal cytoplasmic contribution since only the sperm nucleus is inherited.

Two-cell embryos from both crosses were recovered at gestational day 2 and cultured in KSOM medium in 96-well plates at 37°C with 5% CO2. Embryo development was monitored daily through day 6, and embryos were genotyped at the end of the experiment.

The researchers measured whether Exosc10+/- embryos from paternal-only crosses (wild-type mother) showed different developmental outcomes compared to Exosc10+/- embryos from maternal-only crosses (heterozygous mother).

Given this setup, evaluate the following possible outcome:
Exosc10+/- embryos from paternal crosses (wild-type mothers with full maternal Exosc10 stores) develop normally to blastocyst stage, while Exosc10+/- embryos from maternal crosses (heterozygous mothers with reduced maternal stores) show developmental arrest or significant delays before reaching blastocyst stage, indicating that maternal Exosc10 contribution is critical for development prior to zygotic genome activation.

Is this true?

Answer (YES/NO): NO